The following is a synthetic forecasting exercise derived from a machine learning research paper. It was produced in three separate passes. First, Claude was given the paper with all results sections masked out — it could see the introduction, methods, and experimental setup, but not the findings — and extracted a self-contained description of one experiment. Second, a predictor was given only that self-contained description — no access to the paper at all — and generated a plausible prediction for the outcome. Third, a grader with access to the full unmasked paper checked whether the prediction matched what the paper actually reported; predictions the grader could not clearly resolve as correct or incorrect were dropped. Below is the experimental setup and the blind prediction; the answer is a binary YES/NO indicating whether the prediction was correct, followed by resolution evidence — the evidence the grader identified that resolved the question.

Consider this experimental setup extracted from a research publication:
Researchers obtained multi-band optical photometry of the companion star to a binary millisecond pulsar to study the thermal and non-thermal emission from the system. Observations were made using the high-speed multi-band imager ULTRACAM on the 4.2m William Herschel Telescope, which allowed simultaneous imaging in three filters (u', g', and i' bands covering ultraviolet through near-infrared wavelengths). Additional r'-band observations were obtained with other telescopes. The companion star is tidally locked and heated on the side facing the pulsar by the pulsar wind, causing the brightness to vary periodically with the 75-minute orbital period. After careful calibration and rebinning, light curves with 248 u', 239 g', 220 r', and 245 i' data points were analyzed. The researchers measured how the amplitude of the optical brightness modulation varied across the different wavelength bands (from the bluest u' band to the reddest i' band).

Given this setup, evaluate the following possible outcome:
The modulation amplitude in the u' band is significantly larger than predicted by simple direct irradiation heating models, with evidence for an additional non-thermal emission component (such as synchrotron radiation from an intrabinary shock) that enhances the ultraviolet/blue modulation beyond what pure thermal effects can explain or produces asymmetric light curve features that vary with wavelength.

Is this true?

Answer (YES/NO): NO